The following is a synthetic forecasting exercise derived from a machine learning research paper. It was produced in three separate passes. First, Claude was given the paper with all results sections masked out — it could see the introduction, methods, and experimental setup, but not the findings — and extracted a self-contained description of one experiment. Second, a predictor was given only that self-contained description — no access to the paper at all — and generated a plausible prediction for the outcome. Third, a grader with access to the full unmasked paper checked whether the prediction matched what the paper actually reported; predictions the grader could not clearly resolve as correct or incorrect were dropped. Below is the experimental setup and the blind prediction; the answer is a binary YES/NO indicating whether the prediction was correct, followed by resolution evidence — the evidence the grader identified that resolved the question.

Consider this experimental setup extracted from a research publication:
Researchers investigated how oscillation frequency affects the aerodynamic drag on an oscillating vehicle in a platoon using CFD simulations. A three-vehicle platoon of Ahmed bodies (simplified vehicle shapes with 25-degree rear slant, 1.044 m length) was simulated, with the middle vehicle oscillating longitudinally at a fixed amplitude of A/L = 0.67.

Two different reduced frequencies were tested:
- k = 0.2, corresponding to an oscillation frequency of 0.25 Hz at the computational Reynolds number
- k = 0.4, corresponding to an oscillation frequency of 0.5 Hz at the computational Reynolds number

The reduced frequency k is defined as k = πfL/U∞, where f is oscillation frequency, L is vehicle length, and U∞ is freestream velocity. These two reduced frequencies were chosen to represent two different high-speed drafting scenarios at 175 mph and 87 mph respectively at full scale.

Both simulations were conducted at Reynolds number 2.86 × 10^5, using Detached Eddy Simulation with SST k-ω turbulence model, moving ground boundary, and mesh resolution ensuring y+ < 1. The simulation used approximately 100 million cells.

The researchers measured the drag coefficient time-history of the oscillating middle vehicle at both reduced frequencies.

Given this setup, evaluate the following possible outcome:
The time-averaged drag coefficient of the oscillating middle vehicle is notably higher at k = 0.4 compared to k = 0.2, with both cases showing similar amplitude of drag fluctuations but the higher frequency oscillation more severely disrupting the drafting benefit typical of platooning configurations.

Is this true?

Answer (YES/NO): NO